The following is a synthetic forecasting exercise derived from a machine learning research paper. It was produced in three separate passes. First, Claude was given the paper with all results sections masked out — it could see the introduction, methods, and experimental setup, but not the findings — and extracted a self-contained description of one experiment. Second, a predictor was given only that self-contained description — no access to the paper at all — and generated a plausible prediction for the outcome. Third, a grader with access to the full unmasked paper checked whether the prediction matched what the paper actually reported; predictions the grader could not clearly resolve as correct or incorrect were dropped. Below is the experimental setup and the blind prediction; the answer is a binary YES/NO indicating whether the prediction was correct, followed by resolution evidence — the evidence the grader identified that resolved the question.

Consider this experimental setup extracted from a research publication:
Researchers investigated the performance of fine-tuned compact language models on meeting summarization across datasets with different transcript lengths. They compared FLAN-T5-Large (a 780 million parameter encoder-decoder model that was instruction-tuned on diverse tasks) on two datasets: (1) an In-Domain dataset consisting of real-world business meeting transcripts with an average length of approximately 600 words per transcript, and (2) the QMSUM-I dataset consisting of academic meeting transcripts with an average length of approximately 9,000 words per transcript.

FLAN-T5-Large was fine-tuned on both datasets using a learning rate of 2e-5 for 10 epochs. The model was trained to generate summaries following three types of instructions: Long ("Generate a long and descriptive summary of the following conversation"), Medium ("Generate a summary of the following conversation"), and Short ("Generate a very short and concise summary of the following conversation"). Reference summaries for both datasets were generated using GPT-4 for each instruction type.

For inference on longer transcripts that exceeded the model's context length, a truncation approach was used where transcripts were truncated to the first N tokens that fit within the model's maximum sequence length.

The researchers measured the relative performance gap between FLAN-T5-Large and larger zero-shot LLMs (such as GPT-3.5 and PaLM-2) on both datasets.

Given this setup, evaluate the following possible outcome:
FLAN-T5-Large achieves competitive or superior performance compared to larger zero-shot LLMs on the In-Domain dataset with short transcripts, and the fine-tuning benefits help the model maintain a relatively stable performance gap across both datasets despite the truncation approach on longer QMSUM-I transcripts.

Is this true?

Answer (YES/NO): NO